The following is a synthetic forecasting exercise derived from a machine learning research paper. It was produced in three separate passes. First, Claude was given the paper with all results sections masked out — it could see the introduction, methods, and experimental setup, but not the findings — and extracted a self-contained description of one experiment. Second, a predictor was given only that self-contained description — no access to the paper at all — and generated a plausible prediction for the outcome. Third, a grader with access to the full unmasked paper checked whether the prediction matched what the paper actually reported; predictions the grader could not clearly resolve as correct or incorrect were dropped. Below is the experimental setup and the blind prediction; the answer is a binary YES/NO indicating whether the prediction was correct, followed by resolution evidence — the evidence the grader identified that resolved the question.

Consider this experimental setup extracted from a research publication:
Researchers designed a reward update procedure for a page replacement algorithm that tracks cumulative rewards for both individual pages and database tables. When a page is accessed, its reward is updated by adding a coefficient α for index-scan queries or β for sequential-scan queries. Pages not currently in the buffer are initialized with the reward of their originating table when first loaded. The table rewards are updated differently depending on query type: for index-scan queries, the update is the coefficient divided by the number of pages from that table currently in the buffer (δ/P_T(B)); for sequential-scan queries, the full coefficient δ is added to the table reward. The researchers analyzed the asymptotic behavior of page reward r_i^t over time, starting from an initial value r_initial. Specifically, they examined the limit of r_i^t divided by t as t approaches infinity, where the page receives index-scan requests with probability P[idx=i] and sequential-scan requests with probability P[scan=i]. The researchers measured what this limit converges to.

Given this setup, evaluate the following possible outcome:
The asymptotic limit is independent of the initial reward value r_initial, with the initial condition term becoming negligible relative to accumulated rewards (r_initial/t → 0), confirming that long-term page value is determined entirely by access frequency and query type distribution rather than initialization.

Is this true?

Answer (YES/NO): YES